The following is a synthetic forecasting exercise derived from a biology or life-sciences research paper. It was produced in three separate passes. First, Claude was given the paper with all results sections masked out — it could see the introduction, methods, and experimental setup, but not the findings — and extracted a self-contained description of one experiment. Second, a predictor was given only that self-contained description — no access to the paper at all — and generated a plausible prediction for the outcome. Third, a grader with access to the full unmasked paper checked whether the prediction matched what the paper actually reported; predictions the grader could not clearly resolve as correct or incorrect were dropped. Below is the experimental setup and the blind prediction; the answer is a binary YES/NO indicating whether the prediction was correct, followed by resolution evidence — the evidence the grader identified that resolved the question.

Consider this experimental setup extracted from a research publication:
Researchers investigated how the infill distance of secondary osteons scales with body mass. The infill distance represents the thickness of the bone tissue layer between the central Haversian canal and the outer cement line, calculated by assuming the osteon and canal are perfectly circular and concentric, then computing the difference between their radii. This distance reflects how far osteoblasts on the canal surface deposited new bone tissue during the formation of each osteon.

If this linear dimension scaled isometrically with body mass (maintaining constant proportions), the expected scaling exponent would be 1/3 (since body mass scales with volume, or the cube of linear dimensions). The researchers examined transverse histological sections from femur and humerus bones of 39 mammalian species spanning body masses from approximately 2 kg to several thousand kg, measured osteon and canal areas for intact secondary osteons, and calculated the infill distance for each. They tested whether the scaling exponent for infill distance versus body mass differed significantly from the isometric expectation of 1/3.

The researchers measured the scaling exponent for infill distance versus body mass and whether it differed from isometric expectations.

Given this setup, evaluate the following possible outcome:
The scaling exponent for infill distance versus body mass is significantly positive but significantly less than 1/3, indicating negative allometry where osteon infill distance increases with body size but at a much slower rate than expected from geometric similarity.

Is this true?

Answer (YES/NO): YES